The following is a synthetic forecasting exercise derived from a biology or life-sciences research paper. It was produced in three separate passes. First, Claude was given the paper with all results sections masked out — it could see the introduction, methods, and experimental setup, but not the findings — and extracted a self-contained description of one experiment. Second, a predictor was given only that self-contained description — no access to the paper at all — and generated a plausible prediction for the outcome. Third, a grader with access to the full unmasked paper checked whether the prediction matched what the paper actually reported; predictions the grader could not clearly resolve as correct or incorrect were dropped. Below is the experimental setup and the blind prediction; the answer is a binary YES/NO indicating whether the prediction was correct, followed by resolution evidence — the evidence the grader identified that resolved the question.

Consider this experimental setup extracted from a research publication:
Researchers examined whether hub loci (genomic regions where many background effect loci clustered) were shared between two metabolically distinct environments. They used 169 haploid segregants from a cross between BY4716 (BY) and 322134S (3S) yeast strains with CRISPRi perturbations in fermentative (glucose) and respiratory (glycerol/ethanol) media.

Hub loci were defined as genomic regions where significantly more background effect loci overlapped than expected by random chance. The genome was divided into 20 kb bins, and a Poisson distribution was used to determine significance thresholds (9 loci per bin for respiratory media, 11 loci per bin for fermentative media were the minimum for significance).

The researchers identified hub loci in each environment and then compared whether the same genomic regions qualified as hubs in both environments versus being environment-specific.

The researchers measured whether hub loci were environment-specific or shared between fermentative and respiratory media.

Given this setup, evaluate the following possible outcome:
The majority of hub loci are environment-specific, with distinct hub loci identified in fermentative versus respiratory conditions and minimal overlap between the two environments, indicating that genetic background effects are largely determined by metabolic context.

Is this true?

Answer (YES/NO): YES